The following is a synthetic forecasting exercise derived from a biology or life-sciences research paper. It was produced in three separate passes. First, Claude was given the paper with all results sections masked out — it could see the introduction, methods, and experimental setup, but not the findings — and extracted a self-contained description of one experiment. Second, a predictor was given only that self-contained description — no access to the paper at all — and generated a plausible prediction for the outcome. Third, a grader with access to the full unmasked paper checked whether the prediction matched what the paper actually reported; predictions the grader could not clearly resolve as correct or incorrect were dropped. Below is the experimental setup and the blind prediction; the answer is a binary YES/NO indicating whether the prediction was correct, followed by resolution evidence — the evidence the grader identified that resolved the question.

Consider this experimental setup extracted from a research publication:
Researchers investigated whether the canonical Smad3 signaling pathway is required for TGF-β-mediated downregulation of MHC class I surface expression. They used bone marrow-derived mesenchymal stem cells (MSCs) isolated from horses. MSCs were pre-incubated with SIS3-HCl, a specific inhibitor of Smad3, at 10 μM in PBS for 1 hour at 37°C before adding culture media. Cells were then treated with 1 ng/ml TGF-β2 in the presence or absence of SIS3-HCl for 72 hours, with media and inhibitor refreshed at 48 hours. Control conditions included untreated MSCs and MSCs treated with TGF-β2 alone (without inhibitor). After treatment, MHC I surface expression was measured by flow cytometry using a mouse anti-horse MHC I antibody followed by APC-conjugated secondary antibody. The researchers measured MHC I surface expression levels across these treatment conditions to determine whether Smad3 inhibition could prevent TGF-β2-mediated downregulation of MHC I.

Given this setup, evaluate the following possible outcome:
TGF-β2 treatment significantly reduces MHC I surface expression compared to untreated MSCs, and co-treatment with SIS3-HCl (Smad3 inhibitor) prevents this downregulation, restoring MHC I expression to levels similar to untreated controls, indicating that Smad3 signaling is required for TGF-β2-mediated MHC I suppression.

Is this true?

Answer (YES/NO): YES